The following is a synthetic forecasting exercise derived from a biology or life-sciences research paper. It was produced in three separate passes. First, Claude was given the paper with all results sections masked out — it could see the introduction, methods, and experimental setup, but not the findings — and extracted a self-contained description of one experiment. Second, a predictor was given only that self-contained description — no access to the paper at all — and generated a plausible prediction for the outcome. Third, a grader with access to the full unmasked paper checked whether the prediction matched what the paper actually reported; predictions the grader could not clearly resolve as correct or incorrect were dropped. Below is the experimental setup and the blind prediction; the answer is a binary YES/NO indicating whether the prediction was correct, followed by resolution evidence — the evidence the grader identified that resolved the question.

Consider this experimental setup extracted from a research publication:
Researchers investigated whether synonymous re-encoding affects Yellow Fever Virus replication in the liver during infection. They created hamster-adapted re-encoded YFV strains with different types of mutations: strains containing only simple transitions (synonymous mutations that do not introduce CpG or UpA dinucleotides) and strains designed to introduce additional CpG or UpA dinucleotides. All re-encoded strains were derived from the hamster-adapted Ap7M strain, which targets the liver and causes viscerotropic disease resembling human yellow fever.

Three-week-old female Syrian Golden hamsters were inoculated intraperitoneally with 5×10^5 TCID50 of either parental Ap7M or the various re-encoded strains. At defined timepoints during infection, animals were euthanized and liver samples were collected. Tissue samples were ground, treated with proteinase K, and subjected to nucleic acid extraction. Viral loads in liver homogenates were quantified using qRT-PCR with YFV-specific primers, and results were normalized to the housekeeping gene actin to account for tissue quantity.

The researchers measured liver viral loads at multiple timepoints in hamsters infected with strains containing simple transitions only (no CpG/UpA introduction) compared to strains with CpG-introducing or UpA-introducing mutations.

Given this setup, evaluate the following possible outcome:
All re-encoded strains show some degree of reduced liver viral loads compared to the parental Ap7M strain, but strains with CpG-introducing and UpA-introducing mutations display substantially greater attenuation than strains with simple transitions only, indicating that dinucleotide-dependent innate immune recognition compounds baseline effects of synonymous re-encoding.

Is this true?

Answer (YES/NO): NO